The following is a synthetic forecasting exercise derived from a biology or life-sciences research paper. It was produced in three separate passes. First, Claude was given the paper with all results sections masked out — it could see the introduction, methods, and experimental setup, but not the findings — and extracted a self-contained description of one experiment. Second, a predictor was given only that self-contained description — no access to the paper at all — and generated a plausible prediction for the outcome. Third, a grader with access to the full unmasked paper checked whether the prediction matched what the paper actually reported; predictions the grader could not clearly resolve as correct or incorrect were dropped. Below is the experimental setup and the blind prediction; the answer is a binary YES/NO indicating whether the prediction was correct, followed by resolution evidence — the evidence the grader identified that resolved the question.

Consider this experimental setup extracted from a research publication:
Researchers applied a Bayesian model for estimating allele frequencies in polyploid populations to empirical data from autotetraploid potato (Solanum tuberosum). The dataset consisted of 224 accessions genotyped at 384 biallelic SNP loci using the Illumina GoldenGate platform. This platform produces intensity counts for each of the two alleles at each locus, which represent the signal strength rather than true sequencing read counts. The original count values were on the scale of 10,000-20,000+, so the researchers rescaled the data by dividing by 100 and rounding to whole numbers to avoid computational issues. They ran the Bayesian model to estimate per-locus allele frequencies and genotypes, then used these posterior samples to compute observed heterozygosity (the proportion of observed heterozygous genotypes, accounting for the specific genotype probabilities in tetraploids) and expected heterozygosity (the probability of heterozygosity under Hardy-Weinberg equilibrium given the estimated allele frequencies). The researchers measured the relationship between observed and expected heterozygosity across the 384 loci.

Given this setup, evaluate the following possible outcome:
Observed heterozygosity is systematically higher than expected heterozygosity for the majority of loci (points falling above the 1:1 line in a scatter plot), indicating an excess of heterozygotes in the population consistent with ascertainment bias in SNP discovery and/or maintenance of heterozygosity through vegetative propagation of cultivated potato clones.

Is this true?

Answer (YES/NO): YES